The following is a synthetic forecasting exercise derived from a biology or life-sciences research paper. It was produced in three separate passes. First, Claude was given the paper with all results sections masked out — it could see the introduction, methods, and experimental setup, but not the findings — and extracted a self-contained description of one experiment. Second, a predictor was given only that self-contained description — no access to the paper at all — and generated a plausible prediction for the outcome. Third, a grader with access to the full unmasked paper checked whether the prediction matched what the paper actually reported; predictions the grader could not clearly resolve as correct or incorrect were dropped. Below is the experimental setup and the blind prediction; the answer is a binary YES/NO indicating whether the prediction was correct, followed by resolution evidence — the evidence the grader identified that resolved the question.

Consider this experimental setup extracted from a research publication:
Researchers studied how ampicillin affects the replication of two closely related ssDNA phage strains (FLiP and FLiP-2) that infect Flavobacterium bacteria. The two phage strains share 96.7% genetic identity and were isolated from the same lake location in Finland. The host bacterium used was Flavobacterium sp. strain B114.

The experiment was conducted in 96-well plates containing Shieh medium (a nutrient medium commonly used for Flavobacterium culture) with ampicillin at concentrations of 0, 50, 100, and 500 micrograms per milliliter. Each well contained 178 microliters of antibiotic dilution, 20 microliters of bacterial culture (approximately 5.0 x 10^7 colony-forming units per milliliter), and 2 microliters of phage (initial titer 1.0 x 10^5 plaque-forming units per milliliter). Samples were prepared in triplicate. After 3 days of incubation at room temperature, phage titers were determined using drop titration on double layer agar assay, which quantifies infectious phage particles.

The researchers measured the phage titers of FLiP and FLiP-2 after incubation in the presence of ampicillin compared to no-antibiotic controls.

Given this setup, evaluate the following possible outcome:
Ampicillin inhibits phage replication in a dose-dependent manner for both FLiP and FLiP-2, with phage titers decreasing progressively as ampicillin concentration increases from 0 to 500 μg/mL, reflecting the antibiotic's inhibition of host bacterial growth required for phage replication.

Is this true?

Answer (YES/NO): NO